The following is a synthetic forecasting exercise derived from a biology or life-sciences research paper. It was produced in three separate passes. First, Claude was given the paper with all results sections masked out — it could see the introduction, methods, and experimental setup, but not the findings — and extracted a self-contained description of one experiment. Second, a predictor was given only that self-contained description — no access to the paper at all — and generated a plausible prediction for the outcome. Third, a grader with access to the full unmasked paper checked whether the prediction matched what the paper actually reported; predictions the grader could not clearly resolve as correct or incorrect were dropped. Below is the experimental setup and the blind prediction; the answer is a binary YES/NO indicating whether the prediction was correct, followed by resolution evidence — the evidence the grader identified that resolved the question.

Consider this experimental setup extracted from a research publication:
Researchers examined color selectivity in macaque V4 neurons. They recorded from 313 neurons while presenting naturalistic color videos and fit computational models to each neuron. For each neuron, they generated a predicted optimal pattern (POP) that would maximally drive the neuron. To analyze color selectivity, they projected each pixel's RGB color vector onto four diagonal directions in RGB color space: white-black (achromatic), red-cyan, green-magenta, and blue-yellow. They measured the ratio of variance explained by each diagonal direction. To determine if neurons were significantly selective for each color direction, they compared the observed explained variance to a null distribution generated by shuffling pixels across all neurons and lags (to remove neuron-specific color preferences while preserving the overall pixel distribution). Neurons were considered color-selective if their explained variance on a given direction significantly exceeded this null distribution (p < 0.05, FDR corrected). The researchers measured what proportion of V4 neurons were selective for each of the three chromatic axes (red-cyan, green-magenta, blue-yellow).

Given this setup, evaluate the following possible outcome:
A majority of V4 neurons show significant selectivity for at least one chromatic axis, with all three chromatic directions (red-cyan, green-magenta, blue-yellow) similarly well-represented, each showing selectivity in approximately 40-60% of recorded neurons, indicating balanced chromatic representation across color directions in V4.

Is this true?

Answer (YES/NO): NO